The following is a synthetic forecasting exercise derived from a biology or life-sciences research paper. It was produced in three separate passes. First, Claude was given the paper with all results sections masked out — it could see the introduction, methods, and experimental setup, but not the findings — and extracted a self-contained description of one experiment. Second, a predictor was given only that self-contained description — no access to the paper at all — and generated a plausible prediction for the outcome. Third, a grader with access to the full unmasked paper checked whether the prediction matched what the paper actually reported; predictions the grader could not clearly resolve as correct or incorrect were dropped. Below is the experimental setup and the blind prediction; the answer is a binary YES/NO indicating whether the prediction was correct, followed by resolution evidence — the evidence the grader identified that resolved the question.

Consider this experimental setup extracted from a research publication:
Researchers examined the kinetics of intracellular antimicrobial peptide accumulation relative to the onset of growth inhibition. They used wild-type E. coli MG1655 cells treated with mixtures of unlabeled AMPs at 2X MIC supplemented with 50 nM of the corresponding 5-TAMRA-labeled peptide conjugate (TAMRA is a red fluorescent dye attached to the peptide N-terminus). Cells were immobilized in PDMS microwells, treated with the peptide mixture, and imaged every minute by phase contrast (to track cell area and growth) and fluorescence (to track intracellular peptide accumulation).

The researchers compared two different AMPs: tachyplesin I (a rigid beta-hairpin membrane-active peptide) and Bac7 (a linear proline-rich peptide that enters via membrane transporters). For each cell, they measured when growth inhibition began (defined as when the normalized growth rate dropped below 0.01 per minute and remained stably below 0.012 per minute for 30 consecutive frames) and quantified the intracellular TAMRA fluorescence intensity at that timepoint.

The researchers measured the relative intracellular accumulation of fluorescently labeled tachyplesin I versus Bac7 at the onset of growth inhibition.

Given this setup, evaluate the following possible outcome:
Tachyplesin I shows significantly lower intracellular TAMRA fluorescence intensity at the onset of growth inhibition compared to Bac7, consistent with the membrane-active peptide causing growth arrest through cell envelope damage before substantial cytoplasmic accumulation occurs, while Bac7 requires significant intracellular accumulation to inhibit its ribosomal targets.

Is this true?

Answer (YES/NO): NO